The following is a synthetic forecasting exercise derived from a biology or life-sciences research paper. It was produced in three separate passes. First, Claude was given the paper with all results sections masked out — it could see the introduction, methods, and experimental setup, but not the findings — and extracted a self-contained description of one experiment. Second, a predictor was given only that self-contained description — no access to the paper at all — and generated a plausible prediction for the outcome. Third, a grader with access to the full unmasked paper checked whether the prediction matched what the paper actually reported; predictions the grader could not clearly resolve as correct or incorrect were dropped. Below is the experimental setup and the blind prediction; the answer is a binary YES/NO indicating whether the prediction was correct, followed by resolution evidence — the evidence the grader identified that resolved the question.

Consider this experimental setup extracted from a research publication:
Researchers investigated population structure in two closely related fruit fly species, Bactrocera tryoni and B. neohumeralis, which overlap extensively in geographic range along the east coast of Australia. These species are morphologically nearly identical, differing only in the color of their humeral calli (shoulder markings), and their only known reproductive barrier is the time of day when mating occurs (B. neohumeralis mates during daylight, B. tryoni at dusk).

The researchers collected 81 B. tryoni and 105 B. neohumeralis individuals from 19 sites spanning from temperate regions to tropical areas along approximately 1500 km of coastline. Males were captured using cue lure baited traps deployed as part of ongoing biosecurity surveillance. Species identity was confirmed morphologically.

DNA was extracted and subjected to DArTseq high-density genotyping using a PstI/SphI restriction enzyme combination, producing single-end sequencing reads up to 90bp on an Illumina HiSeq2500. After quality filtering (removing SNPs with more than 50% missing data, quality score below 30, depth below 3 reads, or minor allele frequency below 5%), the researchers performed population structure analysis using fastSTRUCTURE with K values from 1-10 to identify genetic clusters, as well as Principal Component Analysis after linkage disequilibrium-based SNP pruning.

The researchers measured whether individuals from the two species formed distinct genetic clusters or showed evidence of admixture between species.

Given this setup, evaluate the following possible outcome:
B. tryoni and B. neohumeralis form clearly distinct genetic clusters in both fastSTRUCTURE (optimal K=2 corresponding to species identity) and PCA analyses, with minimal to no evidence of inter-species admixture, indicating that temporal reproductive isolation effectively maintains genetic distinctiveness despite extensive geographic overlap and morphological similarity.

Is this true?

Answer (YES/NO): NO